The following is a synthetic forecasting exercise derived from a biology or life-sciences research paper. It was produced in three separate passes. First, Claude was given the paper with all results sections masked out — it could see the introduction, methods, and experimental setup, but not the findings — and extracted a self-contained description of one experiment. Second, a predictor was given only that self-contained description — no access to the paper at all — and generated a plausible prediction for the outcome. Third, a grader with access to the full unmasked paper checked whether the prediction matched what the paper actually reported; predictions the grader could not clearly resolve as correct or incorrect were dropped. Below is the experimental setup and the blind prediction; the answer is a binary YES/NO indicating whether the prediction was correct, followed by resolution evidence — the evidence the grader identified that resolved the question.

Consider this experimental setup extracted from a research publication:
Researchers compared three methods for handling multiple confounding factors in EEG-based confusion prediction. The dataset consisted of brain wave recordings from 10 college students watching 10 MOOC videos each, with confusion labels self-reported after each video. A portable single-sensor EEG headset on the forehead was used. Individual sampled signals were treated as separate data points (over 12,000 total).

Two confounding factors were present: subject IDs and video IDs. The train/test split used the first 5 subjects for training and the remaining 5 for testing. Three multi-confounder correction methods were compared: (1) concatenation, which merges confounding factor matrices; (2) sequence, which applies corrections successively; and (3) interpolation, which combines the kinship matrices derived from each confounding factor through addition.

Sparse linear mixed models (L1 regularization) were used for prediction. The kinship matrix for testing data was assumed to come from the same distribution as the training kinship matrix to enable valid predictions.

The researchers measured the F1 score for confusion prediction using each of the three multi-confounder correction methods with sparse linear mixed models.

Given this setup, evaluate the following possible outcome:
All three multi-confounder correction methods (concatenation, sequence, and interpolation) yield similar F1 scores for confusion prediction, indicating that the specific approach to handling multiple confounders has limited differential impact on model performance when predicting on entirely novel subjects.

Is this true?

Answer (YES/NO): NO